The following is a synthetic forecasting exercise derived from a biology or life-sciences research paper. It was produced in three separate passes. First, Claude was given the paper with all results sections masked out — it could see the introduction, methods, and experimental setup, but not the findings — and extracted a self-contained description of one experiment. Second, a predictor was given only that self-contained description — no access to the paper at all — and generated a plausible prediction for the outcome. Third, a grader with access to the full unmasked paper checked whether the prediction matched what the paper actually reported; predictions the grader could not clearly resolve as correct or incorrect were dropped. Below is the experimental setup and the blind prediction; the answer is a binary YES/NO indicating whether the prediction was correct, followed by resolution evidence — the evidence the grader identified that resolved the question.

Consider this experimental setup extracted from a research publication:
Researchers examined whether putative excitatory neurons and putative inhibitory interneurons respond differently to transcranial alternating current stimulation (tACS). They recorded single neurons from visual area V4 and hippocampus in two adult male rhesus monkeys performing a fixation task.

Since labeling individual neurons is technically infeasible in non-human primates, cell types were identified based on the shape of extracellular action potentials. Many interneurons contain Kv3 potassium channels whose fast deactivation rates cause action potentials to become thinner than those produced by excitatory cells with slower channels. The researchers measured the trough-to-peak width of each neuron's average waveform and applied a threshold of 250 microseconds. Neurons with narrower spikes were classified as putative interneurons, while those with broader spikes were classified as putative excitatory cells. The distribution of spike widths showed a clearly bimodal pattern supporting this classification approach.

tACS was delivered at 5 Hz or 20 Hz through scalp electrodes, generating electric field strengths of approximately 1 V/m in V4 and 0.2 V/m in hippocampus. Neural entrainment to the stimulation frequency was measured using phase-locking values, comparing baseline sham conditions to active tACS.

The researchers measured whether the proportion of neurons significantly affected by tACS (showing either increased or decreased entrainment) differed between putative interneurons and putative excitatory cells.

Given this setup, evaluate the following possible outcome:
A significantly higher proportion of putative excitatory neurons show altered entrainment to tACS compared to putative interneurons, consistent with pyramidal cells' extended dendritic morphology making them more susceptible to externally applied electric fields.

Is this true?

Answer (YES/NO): NO